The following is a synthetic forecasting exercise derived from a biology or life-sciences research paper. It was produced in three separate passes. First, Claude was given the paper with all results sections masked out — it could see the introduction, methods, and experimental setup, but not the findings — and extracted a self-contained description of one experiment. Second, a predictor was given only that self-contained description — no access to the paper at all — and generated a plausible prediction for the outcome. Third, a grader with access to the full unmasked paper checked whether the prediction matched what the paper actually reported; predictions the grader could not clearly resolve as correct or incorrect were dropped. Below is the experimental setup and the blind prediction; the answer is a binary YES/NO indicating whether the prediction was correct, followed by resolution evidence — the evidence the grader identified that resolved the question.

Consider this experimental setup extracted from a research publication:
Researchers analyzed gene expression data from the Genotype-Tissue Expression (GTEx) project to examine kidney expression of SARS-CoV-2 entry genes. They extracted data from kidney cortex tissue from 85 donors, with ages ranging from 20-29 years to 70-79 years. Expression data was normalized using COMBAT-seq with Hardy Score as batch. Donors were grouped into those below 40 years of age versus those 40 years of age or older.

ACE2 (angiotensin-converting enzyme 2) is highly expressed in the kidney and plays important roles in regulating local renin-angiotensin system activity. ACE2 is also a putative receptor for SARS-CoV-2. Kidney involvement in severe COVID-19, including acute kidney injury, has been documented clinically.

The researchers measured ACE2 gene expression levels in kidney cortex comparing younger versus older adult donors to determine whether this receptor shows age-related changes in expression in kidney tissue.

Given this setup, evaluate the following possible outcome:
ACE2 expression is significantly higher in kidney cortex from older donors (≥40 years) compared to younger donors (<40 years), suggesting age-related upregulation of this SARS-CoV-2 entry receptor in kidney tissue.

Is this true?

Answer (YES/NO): NO